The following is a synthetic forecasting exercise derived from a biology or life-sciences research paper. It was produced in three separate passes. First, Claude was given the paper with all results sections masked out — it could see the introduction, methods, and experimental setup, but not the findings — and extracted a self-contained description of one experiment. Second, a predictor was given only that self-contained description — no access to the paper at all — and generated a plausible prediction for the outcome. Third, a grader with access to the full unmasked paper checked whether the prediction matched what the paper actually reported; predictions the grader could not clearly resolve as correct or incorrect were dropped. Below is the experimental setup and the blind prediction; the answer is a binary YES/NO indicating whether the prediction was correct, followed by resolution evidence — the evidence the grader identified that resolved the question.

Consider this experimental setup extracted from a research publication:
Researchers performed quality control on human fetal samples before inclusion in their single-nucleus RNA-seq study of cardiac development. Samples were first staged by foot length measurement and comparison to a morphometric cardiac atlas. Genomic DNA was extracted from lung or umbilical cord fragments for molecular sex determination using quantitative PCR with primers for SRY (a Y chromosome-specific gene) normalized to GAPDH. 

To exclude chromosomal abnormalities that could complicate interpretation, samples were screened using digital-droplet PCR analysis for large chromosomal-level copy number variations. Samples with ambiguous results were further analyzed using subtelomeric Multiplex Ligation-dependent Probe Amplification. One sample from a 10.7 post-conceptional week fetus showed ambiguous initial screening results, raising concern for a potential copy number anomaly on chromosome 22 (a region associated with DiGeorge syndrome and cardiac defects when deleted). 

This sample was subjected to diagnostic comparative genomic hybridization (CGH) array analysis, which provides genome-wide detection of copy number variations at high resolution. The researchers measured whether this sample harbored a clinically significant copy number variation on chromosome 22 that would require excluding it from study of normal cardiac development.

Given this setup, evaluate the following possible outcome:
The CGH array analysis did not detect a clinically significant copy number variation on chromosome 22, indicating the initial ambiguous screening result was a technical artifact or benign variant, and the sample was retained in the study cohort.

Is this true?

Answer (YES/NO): YES